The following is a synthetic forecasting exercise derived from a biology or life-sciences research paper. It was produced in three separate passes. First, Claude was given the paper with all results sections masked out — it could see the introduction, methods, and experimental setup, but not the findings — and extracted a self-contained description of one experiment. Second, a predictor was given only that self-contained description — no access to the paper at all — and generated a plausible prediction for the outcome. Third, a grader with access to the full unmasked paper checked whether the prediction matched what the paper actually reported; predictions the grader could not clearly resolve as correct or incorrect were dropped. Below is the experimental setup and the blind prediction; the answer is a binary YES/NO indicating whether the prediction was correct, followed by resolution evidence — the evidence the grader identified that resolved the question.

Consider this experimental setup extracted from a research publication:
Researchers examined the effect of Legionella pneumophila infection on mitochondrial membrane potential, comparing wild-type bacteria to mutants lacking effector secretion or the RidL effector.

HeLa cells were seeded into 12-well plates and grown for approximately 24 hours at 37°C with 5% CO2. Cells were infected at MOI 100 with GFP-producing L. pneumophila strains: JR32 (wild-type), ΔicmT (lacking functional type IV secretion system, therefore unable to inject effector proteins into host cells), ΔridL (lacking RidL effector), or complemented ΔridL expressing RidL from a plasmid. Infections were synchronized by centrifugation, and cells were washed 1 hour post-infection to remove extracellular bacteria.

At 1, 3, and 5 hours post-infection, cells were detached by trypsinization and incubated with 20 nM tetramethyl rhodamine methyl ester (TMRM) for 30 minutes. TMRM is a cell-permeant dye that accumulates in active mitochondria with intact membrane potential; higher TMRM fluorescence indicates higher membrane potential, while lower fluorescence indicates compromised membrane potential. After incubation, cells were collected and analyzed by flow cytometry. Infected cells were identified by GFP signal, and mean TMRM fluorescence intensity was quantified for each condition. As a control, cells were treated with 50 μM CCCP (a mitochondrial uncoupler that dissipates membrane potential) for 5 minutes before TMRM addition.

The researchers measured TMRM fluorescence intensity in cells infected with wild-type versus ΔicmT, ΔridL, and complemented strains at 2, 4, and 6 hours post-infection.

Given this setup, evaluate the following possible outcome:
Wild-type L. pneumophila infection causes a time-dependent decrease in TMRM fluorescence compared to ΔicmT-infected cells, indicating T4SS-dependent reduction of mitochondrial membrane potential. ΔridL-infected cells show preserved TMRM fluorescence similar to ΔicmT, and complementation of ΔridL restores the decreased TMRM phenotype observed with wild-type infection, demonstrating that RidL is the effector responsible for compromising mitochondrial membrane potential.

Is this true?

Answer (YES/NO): NO